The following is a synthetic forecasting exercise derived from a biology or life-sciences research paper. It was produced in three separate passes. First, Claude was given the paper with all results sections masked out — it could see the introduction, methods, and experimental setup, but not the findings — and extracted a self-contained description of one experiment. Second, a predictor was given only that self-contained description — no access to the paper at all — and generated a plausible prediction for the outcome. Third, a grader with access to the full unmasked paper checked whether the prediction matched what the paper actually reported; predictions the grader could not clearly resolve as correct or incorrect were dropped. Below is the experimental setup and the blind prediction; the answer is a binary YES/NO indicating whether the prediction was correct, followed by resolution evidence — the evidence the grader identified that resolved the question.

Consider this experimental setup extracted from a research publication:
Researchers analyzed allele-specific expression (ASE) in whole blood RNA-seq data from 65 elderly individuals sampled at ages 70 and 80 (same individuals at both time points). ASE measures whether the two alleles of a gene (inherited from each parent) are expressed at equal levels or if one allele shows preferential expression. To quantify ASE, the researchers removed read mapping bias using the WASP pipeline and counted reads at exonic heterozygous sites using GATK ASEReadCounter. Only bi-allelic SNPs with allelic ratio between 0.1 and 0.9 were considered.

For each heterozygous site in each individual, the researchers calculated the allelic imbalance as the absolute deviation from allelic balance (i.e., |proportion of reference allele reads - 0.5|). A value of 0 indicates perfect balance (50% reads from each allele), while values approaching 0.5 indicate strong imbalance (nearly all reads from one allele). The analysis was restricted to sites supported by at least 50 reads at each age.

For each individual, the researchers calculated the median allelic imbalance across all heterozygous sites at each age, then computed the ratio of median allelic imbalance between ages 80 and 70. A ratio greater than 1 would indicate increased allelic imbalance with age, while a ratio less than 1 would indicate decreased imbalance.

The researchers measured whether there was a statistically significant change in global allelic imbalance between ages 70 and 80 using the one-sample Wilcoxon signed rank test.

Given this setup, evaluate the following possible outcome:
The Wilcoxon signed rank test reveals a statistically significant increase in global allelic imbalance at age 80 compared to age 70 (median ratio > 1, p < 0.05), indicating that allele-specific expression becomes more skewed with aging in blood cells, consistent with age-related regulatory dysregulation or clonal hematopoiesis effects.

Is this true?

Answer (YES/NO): YES